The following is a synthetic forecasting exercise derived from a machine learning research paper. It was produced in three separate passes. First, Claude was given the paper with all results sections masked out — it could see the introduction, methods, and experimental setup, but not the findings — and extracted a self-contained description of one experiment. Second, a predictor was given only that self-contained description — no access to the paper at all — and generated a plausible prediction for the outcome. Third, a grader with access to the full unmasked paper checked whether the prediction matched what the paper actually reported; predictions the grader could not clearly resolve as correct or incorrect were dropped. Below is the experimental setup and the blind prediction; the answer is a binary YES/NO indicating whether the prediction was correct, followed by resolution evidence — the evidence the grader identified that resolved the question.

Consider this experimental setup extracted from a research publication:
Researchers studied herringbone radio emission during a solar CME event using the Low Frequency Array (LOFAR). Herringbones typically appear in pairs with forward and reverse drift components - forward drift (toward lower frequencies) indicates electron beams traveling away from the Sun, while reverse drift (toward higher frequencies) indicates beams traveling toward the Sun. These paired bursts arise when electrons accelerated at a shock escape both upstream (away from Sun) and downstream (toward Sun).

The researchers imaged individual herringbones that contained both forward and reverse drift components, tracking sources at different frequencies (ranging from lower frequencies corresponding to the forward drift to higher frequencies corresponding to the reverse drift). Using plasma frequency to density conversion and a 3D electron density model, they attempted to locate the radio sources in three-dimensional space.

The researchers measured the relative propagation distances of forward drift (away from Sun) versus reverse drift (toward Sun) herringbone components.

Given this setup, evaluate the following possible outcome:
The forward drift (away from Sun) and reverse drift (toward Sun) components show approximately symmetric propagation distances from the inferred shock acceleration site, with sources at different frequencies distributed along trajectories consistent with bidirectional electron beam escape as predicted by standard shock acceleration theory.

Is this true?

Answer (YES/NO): NO